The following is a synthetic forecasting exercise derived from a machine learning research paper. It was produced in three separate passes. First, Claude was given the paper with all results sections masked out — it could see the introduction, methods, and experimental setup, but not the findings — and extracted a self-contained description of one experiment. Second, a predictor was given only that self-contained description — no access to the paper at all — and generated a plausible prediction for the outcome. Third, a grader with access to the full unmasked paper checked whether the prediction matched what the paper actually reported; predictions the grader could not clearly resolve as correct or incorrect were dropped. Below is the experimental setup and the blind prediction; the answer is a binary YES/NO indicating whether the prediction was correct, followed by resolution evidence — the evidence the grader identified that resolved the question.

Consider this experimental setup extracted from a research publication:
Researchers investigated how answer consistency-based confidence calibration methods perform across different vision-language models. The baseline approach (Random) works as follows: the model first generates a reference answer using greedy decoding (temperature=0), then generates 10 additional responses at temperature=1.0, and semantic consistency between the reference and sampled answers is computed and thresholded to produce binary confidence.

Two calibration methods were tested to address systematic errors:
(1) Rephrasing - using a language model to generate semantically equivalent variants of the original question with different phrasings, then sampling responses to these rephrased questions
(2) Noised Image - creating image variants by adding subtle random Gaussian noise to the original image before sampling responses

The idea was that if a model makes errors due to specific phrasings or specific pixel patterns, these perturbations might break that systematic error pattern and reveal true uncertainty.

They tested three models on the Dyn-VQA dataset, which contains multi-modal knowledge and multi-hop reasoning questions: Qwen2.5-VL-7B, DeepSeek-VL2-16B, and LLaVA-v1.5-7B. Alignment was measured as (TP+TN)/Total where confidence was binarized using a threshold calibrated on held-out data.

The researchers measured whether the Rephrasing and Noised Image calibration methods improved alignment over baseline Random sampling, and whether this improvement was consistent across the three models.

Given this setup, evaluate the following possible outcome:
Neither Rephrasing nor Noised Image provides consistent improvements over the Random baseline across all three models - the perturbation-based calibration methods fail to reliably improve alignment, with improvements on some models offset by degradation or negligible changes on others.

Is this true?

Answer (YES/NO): YES